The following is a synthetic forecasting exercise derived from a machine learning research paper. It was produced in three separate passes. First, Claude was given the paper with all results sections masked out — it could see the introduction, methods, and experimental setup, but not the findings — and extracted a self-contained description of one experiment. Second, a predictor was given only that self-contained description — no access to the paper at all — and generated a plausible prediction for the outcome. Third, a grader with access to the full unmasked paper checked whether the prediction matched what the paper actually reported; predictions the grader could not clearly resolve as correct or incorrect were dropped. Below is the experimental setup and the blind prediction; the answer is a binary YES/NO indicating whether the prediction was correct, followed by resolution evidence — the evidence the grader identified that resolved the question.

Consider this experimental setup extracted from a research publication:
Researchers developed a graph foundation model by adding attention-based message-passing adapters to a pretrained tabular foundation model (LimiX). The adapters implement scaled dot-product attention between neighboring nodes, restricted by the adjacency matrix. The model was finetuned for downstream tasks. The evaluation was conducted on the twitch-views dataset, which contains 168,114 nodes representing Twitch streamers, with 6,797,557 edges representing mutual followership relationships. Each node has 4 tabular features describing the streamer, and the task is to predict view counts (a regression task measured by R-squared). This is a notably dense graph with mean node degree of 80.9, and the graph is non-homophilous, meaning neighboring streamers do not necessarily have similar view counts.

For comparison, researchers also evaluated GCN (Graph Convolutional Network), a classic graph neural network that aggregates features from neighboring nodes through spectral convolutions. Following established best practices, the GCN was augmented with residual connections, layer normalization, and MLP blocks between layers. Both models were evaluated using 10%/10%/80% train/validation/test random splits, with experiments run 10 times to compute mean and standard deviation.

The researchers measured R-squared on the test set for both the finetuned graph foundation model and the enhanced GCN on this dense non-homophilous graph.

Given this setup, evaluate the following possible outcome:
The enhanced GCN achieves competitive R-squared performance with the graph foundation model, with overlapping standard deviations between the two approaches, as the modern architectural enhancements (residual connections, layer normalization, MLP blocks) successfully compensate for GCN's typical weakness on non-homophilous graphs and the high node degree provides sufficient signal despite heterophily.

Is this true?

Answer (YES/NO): NO